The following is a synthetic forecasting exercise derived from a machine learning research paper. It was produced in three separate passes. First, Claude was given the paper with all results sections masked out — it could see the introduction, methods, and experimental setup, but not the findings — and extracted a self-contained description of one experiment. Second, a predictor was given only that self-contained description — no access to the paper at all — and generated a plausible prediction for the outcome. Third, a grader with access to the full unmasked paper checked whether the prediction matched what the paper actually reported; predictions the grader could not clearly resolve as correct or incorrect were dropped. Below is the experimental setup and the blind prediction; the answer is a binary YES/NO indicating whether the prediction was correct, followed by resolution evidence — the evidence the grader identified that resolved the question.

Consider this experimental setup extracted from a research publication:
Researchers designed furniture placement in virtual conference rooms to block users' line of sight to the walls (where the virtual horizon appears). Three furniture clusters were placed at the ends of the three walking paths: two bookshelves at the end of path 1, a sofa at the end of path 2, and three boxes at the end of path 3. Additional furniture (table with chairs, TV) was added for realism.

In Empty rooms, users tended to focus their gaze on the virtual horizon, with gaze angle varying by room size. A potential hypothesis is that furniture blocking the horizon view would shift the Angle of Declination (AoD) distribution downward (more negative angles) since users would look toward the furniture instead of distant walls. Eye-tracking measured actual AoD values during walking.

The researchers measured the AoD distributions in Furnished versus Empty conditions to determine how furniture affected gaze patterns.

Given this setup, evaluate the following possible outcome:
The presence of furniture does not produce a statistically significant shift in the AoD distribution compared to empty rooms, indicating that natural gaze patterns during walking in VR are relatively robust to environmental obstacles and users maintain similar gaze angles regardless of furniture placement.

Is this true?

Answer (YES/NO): NO